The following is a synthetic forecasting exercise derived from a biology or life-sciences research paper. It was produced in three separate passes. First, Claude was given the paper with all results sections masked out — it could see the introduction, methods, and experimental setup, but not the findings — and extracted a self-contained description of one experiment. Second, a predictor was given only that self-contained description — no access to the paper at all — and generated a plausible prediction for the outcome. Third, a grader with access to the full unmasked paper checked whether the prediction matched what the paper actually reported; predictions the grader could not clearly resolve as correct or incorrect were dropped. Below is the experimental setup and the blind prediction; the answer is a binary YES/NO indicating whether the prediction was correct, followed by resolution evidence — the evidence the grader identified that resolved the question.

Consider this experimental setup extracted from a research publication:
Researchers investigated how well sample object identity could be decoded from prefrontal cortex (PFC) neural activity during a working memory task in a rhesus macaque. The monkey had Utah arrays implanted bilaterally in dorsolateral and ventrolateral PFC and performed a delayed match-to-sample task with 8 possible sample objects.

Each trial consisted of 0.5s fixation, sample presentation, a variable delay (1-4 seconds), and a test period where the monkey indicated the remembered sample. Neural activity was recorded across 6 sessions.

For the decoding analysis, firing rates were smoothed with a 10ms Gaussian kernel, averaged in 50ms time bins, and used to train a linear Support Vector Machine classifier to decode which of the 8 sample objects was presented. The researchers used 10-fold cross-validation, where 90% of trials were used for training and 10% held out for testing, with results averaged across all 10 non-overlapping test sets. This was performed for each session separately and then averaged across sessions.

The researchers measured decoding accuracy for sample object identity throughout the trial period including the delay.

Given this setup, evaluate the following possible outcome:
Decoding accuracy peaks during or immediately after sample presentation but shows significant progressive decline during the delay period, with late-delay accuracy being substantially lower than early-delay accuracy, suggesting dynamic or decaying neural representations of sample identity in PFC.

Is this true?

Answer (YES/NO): YES